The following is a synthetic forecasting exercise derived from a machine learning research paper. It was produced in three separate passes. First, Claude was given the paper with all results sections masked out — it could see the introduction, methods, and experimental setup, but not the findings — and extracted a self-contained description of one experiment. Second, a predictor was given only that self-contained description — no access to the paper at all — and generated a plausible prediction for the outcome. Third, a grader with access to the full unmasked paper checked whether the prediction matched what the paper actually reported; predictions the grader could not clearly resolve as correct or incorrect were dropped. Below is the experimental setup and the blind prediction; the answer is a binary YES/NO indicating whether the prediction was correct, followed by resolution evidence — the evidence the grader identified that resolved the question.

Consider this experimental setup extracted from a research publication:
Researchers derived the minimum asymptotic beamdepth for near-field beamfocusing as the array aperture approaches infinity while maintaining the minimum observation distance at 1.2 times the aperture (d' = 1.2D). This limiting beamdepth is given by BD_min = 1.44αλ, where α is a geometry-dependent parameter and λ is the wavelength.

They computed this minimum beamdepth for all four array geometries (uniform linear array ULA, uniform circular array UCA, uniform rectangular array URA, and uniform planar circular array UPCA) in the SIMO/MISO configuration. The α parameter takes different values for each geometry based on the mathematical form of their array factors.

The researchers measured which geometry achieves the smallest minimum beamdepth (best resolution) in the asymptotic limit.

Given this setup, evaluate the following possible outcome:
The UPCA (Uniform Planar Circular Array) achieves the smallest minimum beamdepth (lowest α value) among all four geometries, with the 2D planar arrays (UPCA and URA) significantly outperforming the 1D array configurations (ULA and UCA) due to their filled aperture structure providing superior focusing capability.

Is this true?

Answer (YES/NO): NO